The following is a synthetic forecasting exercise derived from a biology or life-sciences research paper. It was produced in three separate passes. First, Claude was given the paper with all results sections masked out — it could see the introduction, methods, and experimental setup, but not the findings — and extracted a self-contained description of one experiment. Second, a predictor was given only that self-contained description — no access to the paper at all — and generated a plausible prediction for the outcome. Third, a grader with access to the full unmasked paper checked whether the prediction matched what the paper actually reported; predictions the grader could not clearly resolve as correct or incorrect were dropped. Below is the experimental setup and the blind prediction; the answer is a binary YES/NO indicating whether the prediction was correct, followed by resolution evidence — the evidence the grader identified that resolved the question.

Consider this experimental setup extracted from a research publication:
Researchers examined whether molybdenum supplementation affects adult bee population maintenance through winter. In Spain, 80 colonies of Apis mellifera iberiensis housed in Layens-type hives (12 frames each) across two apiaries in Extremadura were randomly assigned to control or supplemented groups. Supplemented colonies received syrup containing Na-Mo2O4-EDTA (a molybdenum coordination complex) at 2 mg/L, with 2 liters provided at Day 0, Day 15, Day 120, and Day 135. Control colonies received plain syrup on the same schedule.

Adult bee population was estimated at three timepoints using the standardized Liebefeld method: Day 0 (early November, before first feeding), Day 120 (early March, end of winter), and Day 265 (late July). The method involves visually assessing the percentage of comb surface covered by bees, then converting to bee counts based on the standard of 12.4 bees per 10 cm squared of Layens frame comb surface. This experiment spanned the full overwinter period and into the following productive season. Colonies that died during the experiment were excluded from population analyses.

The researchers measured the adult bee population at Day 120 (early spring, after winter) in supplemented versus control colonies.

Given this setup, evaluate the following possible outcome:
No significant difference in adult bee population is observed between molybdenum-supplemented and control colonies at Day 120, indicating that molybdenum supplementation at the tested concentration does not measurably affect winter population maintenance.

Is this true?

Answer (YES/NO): YES